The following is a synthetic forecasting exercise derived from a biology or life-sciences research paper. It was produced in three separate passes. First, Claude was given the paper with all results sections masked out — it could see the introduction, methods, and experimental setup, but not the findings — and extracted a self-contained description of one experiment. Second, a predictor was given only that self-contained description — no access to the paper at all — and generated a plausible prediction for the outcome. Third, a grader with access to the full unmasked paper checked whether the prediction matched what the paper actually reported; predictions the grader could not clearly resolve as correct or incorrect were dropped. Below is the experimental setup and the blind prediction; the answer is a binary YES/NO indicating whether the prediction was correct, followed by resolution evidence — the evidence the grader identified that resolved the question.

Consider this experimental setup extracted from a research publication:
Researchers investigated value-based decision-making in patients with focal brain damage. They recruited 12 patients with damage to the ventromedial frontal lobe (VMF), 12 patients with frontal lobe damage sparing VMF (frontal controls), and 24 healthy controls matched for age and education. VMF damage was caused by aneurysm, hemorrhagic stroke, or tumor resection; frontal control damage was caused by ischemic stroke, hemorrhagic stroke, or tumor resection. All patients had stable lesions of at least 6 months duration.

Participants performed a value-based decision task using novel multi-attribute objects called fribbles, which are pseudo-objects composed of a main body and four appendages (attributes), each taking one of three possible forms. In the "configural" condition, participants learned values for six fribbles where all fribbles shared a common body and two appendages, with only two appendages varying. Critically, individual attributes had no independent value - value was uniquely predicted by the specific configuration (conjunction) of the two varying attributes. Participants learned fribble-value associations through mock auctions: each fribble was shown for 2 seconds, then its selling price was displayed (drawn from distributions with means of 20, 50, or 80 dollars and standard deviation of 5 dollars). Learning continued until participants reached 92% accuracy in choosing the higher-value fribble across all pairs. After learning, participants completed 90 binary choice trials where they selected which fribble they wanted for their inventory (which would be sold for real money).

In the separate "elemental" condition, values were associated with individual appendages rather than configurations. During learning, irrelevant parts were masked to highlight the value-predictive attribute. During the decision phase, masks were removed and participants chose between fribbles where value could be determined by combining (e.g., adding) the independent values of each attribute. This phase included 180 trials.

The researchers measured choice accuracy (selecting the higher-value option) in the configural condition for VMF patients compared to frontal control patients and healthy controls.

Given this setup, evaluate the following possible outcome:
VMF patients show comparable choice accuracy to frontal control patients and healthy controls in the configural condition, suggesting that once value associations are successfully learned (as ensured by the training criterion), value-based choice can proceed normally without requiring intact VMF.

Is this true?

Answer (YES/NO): NO